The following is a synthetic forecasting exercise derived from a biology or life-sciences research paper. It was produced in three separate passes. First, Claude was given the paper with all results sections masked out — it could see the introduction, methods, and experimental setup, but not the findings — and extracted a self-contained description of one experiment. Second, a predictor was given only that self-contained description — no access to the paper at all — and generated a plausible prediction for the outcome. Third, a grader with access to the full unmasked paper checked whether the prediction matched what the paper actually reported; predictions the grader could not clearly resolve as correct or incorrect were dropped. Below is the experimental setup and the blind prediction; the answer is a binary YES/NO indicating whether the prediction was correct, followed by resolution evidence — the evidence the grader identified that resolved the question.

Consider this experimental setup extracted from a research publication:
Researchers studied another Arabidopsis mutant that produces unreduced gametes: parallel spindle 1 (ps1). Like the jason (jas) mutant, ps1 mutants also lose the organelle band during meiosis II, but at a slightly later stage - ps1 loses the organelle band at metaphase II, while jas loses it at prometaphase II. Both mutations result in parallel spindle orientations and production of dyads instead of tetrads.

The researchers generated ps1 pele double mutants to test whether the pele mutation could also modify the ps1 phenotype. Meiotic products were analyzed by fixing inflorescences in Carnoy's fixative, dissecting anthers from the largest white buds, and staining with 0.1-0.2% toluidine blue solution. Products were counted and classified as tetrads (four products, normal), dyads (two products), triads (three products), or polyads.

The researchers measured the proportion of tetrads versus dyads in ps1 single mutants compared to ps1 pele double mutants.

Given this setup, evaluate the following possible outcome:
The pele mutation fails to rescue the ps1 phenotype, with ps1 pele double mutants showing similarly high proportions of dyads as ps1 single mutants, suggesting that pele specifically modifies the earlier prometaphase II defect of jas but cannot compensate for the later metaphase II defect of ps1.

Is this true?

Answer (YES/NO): NO